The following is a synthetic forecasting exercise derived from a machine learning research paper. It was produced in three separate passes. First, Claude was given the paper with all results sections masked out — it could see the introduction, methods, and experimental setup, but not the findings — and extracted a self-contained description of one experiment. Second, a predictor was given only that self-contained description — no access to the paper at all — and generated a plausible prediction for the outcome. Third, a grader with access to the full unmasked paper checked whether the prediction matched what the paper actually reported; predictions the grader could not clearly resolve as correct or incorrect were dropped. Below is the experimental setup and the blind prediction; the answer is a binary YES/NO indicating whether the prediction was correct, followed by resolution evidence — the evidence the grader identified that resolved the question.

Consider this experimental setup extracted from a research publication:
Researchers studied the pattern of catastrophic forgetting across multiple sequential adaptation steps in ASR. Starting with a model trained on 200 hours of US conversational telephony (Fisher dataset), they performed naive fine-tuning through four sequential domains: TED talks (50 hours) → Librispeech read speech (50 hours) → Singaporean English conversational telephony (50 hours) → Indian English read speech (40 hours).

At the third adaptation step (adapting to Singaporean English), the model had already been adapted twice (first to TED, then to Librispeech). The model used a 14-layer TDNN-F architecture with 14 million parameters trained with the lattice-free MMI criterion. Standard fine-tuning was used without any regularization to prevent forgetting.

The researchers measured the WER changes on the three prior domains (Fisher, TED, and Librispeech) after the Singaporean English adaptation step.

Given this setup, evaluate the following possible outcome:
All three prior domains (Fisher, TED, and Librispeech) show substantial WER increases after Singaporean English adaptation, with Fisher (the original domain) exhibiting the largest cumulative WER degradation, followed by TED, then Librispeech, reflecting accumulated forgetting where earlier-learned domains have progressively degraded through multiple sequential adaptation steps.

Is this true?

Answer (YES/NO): YES